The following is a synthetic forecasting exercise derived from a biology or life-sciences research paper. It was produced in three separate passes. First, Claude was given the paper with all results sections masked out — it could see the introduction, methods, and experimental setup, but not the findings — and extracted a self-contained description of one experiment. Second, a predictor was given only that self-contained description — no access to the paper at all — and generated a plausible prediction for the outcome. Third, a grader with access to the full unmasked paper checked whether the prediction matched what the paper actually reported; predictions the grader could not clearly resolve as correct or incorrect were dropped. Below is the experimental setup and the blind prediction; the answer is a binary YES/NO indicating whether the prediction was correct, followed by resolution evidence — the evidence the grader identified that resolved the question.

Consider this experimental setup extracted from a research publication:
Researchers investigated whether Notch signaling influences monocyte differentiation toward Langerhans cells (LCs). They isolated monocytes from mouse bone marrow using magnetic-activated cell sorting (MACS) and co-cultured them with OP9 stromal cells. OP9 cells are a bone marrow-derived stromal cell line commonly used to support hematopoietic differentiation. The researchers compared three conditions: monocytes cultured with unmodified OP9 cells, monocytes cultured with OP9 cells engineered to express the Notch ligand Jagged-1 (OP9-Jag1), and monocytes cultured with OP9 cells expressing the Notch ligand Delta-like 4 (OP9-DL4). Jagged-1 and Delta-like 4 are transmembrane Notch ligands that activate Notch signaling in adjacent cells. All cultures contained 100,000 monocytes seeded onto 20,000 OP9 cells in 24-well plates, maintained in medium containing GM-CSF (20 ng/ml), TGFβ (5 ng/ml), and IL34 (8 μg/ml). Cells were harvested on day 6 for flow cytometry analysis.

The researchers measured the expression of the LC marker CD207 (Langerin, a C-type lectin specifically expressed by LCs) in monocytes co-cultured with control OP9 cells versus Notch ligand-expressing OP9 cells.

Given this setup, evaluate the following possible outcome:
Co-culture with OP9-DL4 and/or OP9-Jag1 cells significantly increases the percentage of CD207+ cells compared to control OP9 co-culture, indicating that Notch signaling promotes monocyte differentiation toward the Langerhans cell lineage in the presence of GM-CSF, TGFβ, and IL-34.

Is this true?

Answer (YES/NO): NO